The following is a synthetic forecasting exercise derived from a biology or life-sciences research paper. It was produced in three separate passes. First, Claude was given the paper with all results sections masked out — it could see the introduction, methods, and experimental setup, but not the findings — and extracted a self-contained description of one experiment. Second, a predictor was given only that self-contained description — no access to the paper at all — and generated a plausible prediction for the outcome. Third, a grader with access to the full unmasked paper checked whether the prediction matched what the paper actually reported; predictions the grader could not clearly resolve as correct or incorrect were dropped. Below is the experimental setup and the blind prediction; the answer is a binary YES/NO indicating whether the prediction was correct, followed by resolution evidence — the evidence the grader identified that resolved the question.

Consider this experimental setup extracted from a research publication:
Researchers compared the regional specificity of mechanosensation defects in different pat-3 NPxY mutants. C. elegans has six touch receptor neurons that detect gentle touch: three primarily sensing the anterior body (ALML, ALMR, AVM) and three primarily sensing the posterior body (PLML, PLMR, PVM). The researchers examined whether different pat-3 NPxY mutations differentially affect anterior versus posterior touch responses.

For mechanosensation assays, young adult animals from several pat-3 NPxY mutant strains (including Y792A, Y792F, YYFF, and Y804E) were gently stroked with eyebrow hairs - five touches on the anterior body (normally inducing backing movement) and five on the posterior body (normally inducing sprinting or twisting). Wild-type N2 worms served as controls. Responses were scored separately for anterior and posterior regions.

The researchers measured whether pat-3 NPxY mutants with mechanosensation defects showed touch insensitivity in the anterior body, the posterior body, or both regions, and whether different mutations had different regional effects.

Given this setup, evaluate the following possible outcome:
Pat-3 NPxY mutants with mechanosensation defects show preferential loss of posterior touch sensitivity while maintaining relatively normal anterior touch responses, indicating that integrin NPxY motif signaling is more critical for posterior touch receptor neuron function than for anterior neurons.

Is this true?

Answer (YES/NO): NO